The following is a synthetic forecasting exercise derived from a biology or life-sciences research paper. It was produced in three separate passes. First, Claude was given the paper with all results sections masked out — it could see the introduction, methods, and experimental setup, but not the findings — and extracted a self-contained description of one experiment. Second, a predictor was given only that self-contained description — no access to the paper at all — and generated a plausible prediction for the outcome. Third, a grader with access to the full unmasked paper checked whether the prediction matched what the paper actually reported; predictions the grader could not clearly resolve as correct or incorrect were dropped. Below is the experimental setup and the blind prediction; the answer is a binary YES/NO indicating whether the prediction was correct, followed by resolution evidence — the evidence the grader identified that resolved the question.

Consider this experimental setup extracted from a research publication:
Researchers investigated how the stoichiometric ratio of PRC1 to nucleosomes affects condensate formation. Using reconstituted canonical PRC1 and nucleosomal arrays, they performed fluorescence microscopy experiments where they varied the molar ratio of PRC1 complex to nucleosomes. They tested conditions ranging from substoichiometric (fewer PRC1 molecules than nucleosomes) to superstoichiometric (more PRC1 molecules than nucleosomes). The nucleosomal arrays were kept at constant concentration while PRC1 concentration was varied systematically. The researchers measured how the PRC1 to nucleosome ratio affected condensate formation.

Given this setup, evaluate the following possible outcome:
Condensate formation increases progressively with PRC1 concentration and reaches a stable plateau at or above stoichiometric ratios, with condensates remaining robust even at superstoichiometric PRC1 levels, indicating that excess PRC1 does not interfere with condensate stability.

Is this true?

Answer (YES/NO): NO